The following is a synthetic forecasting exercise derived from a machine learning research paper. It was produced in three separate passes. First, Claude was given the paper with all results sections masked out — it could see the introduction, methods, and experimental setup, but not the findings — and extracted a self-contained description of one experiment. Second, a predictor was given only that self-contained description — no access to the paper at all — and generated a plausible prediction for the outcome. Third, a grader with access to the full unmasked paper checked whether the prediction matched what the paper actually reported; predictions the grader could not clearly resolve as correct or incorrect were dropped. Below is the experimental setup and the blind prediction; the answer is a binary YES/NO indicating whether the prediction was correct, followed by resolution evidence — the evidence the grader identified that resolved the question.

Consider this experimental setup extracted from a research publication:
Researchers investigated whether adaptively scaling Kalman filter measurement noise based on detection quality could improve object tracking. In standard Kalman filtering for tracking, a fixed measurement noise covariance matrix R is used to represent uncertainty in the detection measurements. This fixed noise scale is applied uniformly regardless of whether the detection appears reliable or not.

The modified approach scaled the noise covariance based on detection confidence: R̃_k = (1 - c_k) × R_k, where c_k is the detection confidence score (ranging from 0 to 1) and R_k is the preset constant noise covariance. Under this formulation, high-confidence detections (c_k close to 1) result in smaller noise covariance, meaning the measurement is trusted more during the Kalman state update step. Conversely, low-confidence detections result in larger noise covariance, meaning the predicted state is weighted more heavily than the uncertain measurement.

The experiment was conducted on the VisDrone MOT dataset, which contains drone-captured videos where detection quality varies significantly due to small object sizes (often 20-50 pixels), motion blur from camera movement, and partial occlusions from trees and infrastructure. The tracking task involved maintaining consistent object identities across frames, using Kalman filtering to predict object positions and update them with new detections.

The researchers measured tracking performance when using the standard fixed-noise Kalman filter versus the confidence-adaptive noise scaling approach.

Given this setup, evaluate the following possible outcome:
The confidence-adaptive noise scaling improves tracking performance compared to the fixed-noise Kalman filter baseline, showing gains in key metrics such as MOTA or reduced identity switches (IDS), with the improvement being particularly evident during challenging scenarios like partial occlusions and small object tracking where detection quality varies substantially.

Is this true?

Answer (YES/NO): NO